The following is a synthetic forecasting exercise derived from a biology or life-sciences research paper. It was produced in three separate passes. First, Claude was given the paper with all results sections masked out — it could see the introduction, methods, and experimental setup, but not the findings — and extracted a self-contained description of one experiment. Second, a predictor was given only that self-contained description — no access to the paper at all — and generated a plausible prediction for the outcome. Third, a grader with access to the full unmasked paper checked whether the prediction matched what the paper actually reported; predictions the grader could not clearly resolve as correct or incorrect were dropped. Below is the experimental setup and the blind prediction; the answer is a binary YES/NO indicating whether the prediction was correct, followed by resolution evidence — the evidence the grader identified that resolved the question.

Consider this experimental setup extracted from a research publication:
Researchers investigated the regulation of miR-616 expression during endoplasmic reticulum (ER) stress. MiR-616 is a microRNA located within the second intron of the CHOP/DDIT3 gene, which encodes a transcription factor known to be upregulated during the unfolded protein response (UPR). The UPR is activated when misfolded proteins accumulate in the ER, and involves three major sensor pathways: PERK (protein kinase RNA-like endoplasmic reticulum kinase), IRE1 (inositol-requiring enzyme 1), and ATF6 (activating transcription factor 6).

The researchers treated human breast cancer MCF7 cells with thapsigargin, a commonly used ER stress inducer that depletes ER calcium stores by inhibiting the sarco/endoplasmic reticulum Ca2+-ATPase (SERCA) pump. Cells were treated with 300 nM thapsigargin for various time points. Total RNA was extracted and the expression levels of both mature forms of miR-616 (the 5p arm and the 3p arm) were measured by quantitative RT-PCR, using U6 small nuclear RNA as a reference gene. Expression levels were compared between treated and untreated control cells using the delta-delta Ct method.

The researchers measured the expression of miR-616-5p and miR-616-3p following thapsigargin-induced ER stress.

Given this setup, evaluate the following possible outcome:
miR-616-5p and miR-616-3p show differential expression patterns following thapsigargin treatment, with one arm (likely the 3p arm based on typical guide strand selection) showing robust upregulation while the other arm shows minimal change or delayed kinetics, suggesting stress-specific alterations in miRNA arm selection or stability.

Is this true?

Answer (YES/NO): NO